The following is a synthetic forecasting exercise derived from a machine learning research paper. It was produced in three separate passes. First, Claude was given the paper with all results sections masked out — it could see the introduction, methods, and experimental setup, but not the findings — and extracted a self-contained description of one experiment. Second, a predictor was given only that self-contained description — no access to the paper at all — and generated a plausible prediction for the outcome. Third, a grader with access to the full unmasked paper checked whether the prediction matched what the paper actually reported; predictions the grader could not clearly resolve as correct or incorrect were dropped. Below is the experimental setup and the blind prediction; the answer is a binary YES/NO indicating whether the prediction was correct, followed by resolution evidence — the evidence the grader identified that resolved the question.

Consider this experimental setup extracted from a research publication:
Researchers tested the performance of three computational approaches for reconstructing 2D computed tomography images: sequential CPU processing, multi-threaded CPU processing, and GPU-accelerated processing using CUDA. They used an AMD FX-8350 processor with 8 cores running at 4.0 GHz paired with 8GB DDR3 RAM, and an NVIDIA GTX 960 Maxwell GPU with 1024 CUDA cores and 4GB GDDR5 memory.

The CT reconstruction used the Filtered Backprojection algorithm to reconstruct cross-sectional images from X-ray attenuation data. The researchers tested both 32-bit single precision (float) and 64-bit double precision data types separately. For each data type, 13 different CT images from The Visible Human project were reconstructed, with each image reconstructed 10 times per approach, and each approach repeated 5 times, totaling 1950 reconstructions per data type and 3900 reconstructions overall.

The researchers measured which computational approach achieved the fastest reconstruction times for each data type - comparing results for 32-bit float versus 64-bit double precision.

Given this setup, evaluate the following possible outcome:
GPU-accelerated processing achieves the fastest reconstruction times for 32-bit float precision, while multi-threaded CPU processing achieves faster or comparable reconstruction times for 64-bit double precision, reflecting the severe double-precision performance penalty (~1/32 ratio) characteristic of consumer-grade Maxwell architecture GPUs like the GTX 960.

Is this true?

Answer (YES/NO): YES